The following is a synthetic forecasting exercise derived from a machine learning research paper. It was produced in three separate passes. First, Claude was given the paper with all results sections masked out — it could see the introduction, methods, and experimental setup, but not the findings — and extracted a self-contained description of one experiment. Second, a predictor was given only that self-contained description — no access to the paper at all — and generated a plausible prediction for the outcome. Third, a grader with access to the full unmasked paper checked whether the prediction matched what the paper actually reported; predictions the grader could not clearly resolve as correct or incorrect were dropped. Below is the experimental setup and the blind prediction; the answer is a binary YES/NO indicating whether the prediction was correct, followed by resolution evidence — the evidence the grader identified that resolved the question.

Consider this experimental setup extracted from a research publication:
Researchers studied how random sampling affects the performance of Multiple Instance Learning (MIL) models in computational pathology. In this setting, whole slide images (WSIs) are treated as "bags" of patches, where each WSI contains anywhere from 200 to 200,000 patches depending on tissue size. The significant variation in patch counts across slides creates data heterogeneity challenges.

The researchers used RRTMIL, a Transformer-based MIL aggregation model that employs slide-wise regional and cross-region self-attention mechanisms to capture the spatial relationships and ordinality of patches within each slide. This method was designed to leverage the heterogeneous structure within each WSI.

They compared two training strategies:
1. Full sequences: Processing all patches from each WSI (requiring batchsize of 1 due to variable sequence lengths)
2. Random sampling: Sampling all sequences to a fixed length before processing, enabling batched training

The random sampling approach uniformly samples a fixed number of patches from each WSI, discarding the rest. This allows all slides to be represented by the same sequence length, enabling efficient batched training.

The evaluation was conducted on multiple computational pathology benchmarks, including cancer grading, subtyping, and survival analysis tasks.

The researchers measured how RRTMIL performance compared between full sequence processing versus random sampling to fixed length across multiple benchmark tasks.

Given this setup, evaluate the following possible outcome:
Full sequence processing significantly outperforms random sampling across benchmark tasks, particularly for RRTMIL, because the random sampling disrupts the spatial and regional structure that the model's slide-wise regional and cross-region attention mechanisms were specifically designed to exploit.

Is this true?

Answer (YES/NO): YES